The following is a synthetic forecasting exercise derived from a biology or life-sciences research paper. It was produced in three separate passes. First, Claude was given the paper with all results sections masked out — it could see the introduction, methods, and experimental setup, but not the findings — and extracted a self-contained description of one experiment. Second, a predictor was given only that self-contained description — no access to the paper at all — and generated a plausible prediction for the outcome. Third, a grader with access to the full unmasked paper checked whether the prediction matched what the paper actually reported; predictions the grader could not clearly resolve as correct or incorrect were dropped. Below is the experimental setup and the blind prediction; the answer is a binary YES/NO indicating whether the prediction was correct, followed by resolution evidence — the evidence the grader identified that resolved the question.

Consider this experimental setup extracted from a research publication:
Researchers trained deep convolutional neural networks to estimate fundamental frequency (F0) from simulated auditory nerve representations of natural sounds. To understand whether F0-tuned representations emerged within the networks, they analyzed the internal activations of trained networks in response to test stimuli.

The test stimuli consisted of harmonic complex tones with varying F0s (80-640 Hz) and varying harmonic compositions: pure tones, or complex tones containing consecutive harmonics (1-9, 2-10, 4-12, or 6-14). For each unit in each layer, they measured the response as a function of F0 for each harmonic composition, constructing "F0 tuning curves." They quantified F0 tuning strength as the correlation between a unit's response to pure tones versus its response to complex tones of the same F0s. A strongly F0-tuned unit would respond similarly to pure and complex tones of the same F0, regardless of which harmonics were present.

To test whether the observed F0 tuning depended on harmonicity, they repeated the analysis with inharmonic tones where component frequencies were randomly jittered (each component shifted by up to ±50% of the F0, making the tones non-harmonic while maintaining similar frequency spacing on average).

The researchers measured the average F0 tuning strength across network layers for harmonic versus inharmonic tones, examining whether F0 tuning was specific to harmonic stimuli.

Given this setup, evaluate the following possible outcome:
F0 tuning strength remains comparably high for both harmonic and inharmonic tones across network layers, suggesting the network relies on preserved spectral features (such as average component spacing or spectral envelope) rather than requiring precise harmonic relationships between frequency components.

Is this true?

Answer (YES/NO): NO